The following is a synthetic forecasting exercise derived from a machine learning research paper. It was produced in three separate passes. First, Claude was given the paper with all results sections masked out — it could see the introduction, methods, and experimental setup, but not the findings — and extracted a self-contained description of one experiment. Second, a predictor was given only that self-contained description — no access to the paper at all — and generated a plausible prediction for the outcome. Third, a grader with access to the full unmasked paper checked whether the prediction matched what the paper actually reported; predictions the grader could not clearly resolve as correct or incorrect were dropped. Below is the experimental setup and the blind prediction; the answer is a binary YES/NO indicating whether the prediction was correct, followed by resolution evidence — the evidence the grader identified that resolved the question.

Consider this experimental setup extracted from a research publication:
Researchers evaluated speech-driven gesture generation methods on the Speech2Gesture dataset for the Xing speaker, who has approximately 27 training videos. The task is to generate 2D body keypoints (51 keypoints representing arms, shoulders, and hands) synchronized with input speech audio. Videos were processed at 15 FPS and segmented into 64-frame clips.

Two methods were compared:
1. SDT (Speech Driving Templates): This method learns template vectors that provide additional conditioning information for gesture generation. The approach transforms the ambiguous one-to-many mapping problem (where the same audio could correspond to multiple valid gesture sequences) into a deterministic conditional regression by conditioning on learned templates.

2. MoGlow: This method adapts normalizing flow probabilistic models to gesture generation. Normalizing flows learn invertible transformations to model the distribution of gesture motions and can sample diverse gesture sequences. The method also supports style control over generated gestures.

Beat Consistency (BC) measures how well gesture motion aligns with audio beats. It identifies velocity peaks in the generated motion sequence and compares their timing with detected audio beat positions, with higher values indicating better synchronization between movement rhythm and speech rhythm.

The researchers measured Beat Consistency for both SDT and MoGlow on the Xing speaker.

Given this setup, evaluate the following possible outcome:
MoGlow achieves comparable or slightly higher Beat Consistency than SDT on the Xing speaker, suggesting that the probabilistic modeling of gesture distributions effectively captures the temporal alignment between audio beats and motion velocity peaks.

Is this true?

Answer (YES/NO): NO